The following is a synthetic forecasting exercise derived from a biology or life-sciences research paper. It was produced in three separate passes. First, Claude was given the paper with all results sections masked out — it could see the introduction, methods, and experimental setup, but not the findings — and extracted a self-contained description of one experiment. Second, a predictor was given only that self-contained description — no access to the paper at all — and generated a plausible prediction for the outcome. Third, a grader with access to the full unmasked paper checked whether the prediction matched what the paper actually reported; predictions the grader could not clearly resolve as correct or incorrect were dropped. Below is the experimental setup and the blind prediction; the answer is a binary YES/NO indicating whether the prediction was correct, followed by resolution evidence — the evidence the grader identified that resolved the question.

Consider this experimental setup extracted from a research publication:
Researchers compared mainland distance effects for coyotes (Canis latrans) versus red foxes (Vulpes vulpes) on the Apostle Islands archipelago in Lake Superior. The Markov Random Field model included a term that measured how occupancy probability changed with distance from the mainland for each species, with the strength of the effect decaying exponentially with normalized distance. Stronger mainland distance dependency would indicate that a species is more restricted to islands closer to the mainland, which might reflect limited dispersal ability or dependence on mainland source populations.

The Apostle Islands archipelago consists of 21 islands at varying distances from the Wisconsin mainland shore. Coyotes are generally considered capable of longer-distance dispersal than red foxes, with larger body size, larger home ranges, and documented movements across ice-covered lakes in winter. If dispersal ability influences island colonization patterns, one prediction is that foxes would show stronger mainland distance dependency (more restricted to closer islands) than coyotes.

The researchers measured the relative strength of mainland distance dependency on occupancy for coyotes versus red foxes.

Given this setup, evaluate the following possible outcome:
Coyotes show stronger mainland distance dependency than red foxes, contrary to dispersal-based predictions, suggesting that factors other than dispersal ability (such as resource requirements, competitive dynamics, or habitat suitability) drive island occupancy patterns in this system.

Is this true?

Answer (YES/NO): NO